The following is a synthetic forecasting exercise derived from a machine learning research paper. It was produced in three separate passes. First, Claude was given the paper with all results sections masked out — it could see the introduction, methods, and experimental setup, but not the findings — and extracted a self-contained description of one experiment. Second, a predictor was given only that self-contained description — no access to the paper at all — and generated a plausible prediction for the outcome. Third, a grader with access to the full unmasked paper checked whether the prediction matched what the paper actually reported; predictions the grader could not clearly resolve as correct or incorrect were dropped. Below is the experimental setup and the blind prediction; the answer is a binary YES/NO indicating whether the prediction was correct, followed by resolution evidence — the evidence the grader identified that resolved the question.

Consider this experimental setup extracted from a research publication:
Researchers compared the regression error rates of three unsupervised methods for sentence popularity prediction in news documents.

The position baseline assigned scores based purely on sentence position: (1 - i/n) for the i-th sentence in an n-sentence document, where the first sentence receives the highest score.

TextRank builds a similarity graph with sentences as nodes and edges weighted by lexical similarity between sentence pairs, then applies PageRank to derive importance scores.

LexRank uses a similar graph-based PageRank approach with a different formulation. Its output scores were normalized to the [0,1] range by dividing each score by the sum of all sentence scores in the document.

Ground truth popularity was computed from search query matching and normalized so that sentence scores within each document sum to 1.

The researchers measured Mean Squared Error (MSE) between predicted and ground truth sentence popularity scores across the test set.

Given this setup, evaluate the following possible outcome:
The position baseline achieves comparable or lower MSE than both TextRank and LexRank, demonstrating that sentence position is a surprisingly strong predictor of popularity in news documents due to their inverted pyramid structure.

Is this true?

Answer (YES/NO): NO